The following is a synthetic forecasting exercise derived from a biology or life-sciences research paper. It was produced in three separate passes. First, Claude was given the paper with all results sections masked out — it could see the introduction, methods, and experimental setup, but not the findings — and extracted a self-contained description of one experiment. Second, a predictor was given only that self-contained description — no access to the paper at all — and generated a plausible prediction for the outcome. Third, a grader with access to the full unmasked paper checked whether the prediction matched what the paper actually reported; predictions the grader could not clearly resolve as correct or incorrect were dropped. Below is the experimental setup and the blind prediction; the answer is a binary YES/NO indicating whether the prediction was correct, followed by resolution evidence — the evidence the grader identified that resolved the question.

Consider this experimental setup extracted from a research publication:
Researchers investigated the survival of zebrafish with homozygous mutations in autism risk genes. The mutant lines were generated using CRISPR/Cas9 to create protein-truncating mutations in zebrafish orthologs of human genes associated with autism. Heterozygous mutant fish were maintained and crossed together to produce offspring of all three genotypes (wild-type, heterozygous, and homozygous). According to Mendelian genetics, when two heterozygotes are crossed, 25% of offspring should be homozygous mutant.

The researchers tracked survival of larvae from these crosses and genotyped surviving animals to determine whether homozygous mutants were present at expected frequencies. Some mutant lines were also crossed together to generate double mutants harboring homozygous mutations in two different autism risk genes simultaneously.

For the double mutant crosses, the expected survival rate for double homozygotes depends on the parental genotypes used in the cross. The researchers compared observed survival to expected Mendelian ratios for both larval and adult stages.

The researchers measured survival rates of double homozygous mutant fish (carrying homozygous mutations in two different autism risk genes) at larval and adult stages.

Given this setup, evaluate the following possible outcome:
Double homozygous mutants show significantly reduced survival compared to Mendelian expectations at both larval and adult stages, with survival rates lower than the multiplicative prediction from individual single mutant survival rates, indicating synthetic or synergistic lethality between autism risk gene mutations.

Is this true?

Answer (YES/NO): NO